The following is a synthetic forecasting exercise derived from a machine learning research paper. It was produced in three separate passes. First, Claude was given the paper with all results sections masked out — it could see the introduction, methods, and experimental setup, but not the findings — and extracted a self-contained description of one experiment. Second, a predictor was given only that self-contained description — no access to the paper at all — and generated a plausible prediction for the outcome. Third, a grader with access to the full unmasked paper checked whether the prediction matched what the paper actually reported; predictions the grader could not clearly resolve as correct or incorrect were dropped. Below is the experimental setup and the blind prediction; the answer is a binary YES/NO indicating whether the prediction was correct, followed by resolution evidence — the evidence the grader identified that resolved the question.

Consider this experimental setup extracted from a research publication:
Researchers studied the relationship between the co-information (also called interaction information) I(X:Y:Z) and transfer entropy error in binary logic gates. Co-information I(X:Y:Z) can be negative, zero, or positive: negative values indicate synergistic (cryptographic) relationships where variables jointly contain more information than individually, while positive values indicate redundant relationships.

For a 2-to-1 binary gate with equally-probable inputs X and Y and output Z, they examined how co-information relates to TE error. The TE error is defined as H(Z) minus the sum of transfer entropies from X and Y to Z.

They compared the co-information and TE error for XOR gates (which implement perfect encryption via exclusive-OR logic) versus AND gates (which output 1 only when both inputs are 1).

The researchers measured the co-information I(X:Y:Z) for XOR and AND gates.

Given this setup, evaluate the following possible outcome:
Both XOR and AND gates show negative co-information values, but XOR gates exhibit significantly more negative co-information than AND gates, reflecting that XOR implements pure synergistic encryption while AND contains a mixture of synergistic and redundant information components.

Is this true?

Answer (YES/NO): YES